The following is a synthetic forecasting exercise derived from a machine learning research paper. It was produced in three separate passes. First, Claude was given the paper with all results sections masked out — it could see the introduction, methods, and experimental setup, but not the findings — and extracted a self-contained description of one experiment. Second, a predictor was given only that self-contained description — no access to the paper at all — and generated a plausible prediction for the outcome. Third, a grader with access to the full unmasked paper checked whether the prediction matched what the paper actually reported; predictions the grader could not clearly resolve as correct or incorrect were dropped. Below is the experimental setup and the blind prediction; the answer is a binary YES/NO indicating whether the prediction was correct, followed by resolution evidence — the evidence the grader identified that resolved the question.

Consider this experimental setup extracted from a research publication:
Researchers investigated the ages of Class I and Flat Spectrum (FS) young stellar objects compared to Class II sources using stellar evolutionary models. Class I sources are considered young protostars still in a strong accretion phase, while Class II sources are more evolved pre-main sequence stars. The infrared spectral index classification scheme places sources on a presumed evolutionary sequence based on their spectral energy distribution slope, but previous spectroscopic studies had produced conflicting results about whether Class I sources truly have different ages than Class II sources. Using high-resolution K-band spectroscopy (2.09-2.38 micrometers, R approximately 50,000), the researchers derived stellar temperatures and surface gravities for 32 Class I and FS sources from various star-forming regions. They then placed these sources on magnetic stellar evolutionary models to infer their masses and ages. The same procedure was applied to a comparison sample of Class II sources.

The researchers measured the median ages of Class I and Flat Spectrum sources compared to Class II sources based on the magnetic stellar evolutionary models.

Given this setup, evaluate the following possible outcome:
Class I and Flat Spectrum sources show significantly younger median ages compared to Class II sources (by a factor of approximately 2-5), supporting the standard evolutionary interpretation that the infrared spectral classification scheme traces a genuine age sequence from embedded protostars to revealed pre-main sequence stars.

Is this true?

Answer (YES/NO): YES